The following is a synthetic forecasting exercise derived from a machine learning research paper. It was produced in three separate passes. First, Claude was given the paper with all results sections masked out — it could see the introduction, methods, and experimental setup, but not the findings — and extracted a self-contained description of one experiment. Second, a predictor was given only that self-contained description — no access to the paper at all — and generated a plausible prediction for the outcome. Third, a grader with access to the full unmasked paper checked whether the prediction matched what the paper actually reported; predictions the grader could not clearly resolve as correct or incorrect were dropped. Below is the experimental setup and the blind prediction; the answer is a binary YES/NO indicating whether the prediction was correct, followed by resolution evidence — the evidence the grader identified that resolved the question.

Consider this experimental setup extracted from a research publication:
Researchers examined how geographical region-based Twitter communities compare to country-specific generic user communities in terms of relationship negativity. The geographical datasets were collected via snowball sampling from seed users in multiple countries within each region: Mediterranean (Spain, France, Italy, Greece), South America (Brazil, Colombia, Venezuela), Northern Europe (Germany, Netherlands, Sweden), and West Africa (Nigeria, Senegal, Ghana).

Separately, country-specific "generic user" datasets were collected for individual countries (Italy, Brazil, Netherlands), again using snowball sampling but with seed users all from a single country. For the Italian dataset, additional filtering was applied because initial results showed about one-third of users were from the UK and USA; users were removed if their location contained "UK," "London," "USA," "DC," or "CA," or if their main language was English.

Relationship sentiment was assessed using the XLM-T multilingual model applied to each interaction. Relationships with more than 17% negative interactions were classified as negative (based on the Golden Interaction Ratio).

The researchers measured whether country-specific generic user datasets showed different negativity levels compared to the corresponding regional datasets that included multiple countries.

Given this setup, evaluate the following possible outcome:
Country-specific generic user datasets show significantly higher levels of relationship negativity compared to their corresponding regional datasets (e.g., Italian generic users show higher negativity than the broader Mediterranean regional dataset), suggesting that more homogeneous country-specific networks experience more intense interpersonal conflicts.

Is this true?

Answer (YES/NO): NO